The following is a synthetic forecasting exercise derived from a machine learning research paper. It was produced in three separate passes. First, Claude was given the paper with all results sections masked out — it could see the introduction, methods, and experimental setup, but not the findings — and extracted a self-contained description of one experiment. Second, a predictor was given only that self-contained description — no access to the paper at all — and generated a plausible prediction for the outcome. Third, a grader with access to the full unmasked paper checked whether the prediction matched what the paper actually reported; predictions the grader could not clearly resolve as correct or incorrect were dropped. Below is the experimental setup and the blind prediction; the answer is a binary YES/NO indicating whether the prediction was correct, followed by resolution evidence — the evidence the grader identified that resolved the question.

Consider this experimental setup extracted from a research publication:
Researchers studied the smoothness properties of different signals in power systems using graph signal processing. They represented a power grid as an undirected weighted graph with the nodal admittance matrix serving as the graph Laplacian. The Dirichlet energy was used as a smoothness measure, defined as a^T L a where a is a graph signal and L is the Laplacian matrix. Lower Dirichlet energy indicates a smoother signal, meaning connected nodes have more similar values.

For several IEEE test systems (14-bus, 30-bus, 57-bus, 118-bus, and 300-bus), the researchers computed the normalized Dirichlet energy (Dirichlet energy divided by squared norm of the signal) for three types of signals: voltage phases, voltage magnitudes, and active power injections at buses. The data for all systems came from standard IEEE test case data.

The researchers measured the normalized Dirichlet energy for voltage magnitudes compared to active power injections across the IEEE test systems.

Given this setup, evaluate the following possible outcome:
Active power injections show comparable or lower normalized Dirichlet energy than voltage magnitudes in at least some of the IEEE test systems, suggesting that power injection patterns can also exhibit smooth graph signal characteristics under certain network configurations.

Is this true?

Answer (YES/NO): NO